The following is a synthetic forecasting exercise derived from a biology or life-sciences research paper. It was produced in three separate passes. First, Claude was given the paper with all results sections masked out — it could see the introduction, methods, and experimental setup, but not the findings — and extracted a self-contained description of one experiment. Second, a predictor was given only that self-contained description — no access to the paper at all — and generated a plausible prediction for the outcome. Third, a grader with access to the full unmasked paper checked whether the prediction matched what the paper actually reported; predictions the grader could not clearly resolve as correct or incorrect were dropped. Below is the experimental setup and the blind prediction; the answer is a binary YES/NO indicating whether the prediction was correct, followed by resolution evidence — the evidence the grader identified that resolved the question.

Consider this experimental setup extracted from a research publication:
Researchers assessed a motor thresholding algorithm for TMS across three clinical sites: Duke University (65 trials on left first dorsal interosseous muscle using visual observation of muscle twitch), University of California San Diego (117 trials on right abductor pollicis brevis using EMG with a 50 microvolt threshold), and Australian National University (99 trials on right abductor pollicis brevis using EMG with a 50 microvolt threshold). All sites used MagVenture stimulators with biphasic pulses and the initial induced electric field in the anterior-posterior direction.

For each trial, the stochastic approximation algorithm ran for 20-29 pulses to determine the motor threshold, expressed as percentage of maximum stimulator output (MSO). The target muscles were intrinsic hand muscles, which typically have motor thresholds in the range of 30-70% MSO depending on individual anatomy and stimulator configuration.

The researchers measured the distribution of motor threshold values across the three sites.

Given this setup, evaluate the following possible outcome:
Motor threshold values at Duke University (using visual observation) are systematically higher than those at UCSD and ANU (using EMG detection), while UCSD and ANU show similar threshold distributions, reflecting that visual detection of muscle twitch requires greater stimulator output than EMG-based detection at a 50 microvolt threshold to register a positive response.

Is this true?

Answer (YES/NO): NO